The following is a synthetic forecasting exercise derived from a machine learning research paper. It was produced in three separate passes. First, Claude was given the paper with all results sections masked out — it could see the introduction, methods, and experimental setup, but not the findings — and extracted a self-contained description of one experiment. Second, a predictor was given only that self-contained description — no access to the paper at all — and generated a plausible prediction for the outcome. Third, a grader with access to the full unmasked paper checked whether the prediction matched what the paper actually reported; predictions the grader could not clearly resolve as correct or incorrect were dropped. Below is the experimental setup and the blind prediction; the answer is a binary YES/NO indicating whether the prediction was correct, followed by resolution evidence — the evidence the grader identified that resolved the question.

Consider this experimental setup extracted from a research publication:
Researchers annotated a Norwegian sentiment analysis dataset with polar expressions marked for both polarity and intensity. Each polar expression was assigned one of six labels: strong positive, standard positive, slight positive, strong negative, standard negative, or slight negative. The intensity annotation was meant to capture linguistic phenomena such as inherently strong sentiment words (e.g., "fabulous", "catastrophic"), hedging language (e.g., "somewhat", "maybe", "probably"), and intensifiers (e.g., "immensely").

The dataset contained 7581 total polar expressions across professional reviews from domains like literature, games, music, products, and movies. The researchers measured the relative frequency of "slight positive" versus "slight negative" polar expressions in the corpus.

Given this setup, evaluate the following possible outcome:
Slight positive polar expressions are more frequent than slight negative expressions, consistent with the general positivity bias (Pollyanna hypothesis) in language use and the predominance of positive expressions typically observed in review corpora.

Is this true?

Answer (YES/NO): NO